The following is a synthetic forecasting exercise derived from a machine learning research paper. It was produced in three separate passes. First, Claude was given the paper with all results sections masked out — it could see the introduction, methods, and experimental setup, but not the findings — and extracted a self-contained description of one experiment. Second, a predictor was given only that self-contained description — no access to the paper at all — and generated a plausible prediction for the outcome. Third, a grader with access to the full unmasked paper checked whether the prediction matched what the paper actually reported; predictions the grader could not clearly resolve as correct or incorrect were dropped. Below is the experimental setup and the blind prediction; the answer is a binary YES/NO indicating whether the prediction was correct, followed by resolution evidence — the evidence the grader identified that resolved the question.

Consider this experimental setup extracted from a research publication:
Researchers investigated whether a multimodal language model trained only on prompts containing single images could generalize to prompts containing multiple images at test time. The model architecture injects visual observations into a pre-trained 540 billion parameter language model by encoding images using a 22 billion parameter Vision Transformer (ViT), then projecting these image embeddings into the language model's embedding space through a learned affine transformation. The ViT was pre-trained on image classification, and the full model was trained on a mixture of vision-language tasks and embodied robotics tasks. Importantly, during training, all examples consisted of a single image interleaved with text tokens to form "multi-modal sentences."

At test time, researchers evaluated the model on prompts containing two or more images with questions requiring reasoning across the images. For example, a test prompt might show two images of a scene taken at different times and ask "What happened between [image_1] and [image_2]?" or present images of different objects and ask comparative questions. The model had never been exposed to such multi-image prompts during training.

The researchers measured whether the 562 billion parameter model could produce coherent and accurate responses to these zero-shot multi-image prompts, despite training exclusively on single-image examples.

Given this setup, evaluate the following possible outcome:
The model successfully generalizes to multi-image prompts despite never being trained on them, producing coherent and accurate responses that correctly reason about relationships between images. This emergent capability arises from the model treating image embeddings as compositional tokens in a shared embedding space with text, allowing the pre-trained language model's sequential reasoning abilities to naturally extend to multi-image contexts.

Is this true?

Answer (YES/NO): YES